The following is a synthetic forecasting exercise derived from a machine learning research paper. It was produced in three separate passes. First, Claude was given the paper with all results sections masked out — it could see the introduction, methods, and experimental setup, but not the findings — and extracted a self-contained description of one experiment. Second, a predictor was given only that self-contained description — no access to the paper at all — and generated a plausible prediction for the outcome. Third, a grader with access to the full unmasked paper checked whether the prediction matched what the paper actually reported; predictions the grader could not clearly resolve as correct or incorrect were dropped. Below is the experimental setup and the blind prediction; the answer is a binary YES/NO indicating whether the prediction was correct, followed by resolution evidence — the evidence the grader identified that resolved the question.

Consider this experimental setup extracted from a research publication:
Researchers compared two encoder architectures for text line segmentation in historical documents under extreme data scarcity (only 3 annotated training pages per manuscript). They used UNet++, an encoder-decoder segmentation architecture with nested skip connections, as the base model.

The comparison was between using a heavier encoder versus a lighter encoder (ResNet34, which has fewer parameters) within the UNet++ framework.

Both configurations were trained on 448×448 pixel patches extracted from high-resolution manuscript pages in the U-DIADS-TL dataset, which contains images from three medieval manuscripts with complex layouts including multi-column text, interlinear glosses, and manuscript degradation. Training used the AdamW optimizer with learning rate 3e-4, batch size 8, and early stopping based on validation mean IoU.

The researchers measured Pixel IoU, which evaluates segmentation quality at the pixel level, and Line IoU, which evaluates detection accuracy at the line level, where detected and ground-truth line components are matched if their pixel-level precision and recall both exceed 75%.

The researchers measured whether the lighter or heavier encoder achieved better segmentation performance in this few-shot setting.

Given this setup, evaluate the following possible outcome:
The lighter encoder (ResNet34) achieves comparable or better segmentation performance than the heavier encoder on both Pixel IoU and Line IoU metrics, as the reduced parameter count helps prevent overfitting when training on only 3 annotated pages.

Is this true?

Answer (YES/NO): YES